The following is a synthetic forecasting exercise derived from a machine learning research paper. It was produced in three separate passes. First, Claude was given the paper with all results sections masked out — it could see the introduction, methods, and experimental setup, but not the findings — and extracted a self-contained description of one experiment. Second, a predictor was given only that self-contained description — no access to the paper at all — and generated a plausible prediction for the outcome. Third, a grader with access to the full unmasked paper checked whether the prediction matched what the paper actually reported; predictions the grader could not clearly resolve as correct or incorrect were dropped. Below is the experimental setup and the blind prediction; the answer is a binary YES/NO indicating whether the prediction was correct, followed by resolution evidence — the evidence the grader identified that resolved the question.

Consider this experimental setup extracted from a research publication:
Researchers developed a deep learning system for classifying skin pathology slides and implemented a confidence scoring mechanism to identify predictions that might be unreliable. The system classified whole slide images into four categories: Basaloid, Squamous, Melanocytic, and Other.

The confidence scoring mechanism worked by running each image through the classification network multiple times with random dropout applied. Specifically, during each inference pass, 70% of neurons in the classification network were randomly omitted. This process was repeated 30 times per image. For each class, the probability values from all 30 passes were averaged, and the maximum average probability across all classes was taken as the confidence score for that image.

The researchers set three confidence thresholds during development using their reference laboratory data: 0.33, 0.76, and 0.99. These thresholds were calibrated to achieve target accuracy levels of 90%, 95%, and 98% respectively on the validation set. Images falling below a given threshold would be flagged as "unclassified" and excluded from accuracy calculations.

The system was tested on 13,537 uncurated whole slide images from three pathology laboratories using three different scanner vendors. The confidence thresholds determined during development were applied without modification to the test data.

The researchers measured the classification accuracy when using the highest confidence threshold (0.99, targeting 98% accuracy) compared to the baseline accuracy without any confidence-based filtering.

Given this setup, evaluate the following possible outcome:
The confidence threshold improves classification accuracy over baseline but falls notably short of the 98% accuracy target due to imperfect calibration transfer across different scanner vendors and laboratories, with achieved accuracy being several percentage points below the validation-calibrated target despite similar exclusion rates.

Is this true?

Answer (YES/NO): NO